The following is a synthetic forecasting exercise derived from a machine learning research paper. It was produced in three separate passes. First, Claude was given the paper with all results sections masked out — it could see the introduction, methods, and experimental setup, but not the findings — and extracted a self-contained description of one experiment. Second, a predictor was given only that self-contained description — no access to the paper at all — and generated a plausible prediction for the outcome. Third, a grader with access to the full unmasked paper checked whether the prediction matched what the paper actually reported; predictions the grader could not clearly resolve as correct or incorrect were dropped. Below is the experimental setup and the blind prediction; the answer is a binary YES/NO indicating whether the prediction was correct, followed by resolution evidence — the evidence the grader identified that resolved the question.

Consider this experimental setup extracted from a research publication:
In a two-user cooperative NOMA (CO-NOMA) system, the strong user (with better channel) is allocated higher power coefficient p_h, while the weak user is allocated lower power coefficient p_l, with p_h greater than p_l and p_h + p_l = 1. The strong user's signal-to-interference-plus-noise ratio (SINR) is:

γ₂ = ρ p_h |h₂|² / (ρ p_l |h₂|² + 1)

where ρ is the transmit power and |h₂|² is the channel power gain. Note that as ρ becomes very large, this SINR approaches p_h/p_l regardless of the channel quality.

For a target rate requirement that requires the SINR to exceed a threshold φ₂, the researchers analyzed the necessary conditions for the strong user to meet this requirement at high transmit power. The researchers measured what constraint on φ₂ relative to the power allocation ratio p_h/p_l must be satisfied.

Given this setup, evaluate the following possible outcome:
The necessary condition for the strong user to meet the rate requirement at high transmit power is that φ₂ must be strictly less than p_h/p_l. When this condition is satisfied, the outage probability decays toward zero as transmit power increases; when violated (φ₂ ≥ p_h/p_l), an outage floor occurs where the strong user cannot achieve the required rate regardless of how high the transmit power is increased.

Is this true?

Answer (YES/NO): YES